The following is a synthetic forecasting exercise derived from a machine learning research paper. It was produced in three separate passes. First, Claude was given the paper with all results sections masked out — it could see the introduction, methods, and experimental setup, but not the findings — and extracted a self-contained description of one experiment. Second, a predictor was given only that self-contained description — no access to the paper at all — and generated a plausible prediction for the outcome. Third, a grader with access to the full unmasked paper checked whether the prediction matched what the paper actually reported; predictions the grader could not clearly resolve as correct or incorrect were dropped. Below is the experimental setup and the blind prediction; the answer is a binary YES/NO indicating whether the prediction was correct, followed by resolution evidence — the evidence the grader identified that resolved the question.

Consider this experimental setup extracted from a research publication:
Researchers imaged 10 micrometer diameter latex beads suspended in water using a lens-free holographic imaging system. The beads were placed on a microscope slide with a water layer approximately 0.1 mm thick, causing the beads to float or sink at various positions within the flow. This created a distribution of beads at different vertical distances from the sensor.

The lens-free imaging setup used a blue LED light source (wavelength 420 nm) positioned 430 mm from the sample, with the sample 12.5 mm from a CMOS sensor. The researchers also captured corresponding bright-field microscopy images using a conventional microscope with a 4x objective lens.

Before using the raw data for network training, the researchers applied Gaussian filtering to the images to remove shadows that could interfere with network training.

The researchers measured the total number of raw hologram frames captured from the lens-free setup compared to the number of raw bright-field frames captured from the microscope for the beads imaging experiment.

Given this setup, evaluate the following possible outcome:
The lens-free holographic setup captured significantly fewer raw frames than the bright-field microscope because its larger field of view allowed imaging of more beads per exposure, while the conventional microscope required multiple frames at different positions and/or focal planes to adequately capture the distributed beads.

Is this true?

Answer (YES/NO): YES